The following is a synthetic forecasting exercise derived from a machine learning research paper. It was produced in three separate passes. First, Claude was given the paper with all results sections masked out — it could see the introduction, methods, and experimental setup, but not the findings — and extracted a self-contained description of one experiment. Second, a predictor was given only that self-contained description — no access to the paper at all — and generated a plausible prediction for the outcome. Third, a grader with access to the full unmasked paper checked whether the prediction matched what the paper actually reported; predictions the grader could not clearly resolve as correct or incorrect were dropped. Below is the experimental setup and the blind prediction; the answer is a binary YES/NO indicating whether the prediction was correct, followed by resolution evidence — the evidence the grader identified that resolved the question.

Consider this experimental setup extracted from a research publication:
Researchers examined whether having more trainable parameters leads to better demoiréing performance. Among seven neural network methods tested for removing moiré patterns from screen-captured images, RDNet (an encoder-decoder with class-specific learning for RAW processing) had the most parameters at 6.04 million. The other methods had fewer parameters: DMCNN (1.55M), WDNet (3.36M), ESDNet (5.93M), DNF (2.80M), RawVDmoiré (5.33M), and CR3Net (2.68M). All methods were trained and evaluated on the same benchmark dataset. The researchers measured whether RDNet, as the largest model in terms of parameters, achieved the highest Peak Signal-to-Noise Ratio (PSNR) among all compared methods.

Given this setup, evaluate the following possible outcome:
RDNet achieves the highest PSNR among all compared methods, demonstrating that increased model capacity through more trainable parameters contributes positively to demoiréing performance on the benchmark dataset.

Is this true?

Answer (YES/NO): NO